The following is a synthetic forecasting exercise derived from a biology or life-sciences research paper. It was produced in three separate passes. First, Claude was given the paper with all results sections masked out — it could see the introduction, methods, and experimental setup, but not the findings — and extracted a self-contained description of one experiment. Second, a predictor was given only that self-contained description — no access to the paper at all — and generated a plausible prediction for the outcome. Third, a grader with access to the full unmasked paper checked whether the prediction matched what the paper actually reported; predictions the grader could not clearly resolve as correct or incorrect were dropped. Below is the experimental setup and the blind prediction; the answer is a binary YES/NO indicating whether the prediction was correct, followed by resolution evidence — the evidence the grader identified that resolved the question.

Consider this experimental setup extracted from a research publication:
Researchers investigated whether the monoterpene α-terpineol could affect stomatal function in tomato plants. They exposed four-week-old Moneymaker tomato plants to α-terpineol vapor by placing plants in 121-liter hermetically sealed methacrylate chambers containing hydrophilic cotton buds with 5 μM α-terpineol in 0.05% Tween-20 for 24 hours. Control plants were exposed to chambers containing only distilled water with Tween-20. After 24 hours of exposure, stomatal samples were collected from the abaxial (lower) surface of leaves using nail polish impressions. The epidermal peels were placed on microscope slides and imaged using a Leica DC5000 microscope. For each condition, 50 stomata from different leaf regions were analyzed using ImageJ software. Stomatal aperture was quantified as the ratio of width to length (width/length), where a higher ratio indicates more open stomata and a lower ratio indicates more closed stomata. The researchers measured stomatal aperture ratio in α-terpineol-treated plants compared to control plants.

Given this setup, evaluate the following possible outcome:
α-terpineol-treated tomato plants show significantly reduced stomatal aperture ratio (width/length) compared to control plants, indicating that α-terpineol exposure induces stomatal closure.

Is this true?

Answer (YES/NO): YES